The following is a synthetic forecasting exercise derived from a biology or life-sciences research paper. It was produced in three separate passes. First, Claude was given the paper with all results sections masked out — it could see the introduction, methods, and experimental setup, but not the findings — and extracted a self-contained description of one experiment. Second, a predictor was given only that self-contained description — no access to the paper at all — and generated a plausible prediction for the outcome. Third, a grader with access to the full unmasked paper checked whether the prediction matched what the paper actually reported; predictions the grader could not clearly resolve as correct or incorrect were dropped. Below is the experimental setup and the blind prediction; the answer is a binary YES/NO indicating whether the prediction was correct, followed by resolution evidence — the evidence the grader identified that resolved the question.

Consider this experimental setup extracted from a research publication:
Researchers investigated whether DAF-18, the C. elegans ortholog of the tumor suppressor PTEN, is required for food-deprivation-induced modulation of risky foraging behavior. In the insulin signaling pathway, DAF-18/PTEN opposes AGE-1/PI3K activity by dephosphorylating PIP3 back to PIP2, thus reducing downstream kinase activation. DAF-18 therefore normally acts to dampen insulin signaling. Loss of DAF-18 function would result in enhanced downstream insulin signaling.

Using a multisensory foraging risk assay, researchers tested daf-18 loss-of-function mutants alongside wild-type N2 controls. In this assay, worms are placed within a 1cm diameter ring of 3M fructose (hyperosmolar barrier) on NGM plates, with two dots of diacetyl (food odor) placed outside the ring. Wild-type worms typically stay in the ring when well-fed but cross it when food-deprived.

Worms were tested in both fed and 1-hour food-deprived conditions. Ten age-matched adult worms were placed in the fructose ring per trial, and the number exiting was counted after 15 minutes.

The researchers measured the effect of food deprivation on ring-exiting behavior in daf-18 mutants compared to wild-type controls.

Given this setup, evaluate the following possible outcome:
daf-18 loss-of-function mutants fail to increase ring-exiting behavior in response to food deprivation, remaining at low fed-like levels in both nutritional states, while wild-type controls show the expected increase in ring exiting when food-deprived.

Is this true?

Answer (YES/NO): NO